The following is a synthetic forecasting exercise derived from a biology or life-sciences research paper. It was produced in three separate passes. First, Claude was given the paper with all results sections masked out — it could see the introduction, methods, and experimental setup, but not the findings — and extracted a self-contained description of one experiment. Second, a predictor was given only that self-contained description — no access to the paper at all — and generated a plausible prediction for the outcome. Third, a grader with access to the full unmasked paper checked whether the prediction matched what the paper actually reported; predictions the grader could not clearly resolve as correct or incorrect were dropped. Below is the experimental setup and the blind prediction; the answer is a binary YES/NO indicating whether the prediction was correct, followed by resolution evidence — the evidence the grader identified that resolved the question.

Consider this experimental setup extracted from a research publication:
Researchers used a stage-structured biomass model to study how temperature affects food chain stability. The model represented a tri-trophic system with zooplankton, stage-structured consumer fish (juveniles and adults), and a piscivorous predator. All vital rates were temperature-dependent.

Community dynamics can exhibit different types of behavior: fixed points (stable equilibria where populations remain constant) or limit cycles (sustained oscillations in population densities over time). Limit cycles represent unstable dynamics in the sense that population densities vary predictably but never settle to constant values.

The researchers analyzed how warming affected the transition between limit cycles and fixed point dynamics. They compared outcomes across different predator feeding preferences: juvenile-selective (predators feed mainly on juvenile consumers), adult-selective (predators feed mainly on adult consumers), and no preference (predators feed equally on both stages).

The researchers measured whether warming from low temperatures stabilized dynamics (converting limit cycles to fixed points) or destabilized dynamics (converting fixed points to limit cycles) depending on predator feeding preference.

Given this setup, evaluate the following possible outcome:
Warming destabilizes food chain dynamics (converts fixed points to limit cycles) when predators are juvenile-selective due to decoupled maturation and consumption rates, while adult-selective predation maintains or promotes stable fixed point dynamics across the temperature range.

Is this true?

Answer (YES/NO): NO